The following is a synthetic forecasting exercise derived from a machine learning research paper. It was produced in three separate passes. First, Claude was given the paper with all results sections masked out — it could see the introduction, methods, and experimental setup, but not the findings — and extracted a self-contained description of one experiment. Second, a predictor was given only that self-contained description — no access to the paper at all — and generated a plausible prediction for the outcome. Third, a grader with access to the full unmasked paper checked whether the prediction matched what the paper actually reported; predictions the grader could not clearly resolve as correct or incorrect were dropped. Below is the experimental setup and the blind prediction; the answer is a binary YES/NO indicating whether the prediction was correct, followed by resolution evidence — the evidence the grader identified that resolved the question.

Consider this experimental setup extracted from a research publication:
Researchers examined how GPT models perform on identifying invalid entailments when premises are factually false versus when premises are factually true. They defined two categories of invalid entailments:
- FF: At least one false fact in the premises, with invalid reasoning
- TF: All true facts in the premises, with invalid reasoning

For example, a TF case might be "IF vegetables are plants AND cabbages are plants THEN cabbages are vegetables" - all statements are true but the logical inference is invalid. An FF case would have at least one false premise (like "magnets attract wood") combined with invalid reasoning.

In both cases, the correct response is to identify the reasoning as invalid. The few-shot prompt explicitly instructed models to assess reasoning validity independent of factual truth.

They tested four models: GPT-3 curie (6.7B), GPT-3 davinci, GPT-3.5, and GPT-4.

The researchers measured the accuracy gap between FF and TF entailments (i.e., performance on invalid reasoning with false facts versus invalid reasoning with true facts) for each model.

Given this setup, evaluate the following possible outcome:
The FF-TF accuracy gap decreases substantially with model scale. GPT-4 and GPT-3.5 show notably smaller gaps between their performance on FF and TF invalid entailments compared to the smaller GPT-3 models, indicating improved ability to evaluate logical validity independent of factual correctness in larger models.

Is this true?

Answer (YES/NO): NO